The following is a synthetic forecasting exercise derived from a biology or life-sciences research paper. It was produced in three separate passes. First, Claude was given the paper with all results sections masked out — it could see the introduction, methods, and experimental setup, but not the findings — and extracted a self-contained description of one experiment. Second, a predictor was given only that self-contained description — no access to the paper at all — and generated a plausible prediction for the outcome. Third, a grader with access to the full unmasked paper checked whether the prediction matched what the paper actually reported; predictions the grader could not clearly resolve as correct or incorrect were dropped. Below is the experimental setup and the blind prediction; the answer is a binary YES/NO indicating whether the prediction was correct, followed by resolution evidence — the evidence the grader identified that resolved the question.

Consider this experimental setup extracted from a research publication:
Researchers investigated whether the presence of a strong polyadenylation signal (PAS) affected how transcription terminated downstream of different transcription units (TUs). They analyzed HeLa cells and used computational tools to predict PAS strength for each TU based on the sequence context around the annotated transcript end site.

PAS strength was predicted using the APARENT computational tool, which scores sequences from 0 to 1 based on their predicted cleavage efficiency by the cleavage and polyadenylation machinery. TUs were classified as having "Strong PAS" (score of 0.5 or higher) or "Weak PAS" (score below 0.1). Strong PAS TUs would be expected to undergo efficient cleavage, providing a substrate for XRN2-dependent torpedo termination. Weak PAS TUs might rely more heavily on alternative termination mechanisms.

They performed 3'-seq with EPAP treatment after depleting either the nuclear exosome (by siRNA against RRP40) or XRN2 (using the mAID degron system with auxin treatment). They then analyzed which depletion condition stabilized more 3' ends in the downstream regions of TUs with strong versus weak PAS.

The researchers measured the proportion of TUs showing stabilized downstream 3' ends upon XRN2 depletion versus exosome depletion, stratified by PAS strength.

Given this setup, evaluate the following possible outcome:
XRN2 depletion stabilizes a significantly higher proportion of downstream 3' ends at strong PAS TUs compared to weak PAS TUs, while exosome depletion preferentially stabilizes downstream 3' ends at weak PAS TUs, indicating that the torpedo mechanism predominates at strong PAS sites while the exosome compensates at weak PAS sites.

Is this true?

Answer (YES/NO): YES